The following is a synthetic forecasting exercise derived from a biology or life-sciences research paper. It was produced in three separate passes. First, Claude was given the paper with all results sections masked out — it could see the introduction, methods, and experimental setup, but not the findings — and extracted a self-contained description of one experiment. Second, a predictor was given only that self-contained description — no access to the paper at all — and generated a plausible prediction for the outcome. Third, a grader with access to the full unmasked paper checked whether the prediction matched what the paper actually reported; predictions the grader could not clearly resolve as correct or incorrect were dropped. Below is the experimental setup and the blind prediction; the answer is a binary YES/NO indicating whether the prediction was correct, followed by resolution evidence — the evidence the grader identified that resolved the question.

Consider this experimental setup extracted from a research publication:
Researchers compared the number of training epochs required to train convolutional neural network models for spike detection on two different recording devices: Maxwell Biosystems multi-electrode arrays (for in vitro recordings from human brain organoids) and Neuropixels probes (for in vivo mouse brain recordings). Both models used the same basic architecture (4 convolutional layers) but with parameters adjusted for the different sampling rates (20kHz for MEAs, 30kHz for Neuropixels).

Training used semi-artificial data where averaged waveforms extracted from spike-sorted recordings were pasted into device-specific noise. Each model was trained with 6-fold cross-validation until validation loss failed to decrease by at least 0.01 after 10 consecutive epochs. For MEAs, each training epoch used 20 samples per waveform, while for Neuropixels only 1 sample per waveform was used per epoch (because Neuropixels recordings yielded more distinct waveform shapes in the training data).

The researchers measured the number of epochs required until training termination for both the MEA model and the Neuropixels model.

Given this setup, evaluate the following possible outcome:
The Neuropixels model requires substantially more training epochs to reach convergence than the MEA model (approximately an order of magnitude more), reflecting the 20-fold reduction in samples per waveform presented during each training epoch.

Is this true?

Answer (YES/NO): NO